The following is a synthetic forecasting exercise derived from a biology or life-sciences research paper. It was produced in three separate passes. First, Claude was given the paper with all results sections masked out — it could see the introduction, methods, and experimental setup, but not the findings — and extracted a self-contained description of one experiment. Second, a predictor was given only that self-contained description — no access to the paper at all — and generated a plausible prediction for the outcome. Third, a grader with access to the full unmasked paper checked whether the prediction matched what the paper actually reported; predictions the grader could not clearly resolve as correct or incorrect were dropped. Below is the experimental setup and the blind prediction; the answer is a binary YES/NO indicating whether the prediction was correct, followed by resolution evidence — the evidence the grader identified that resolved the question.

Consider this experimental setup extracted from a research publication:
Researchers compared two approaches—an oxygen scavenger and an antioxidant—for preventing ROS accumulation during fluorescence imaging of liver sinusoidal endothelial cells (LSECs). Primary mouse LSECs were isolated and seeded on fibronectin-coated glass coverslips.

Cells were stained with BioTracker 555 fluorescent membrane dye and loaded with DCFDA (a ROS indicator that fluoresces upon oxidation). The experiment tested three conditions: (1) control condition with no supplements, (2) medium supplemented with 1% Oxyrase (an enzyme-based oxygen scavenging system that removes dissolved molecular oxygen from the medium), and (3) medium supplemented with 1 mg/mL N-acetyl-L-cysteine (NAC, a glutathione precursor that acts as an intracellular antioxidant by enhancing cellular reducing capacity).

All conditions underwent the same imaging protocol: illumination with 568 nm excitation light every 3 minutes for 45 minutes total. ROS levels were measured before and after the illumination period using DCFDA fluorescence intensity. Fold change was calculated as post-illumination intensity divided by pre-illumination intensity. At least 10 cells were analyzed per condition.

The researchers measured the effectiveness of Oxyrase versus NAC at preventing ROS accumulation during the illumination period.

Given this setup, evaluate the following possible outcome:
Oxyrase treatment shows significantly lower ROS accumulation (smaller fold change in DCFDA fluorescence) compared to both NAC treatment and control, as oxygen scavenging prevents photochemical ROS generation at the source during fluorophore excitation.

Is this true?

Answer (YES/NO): NO